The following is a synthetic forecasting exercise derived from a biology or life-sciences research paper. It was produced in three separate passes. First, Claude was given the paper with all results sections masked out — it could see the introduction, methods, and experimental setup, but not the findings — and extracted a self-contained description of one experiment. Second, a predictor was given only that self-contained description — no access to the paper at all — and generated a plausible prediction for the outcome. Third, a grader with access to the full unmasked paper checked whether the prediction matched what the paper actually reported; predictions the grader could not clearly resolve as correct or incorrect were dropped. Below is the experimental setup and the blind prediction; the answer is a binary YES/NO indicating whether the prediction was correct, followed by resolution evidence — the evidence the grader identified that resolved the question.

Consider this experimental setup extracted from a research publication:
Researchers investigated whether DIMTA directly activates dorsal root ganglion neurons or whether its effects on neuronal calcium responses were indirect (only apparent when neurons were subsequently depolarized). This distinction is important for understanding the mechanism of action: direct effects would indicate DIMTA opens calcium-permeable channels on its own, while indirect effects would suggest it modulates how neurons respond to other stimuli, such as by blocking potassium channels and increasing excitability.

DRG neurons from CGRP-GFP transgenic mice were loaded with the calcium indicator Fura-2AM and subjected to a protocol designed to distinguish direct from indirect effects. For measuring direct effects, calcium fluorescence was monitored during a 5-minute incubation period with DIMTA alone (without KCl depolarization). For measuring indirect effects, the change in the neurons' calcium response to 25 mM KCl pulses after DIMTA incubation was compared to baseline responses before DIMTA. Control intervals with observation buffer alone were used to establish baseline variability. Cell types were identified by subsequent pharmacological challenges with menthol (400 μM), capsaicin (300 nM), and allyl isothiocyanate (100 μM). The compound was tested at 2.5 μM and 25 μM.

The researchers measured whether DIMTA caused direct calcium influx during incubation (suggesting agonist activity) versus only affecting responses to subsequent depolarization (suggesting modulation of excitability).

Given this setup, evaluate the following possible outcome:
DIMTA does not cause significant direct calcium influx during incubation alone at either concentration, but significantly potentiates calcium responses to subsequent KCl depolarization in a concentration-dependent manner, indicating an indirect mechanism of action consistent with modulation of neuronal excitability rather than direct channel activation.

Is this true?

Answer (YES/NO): NO